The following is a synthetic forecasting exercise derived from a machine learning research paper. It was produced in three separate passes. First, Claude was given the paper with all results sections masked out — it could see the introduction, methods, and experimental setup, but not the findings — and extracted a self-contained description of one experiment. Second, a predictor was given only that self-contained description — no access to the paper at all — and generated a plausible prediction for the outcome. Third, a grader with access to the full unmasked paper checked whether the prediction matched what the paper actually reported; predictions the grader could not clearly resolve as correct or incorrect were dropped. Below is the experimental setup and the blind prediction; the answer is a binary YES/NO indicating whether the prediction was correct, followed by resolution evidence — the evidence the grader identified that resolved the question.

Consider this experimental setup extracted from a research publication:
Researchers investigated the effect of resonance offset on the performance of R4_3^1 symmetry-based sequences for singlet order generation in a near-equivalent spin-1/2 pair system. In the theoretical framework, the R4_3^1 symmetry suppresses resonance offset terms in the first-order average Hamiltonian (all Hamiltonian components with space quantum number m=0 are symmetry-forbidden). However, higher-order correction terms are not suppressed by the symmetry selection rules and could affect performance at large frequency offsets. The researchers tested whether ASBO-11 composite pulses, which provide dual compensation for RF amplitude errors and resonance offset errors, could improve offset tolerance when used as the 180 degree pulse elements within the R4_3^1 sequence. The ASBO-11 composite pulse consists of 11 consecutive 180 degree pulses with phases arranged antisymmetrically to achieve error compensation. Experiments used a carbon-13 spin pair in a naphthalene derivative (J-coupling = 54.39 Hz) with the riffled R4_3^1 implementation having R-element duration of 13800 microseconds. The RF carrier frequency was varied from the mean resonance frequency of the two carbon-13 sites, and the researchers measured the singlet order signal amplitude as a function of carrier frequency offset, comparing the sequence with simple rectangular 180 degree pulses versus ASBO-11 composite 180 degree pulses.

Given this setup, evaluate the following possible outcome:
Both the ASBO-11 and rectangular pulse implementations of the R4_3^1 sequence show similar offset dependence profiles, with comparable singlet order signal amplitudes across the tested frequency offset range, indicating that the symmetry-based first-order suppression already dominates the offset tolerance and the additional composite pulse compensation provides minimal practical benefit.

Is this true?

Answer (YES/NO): YES